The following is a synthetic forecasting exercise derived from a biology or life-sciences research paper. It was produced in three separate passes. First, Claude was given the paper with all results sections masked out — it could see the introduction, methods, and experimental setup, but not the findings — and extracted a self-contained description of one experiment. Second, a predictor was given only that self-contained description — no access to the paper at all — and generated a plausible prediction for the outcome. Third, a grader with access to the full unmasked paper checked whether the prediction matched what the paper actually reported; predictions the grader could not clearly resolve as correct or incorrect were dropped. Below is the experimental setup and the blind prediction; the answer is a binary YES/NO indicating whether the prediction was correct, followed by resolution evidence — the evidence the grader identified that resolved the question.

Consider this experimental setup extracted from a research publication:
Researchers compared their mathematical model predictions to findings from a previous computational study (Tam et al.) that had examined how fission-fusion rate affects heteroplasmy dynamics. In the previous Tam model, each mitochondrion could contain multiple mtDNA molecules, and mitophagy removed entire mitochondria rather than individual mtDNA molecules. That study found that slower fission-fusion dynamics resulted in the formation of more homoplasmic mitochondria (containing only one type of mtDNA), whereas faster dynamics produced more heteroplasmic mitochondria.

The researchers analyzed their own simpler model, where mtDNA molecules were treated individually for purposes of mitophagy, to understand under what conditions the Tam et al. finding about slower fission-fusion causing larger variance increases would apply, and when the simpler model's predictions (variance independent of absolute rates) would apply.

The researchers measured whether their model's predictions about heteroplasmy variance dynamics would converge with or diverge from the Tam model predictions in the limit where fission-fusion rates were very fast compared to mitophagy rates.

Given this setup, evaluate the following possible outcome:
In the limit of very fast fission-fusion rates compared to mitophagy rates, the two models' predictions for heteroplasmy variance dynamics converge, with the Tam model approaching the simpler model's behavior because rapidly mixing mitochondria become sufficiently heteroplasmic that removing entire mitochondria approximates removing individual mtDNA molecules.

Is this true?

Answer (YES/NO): YES